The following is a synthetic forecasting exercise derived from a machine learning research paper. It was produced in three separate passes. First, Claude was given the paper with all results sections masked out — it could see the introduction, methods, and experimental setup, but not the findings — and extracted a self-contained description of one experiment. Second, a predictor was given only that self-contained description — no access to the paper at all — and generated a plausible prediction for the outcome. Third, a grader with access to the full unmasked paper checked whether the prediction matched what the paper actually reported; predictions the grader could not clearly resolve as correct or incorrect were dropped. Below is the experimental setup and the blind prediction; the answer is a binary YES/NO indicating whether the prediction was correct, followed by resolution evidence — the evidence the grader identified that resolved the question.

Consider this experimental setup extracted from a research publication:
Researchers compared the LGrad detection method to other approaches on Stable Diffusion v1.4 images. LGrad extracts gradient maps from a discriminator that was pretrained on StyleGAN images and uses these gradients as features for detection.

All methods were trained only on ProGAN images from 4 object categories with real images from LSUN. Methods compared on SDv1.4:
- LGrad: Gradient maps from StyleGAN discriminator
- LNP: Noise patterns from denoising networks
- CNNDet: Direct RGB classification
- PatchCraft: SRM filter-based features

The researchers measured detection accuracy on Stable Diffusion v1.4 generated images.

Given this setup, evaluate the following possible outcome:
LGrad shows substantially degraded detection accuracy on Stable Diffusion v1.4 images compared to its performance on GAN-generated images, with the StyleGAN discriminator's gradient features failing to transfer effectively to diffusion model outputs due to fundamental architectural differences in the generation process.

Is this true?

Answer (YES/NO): YES